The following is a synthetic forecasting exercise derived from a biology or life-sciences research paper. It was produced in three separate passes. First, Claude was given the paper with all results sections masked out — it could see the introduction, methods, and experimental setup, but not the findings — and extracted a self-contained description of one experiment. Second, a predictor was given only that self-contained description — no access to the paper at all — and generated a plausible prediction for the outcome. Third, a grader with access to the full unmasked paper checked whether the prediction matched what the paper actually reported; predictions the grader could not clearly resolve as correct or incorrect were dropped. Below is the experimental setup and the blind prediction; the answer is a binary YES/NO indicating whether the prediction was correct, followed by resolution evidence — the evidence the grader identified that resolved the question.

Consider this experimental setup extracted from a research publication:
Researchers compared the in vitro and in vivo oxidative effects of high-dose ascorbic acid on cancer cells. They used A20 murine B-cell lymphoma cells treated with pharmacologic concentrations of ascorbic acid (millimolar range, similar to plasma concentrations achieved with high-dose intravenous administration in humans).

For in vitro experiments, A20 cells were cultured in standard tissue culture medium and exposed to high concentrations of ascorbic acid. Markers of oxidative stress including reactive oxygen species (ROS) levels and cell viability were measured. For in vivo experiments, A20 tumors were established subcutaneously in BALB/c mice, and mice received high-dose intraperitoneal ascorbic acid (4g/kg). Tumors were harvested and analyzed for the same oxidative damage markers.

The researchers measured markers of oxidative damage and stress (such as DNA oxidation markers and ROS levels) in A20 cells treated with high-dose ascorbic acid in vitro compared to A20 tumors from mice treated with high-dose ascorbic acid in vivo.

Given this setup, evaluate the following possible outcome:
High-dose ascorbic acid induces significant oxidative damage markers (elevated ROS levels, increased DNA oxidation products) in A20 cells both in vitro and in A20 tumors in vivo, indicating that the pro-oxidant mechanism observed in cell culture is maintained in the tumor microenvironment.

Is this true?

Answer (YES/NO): NO